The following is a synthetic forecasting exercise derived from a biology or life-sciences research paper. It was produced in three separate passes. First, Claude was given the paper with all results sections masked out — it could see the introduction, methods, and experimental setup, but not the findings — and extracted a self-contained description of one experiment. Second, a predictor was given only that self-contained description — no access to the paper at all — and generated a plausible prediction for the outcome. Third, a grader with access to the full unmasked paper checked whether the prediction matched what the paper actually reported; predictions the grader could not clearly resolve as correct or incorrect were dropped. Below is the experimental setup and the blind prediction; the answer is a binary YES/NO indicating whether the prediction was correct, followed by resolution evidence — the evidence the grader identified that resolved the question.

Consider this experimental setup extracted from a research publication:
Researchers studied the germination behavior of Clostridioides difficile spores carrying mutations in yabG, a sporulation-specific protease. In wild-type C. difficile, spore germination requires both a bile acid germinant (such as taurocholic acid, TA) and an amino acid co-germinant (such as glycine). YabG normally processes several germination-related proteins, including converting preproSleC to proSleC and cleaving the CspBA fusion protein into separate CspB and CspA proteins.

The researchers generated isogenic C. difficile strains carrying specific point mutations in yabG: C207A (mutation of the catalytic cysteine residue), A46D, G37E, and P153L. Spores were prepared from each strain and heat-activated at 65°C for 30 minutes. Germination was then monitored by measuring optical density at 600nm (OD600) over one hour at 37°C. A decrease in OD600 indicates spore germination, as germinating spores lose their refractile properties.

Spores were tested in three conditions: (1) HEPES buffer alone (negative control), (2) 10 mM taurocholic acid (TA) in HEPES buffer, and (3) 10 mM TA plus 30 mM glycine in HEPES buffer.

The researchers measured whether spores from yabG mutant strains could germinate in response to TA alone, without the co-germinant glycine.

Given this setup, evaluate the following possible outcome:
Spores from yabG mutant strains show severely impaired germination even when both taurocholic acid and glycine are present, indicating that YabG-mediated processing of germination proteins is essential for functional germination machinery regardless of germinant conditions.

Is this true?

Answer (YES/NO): NO